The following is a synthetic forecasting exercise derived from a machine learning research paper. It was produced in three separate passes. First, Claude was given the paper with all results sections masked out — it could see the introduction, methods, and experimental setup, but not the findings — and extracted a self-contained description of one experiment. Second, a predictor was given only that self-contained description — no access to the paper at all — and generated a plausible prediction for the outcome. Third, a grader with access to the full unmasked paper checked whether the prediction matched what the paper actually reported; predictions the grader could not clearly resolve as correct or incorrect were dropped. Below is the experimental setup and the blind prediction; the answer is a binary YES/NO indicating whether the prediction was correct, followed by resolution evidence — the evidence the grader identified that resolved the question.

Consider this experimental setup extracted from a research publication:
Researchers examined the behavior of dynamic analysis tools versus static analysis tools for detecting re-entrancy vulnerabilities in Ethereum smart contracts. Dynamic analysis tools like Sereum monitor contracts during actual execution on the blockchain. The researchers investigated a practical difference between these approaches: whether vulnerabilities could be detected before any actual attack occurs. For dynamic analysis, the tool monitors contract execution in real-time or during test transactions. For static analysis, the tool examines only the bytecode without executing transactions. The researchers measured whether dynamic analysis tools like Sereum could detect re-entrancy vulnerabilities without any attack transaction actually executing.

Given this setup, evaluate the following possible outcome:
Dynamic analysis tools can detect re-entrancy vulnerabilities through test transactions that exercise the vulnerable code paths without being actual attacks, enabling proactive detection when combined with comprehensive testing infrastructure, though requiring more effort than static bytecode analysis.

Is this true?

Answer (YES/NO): YES